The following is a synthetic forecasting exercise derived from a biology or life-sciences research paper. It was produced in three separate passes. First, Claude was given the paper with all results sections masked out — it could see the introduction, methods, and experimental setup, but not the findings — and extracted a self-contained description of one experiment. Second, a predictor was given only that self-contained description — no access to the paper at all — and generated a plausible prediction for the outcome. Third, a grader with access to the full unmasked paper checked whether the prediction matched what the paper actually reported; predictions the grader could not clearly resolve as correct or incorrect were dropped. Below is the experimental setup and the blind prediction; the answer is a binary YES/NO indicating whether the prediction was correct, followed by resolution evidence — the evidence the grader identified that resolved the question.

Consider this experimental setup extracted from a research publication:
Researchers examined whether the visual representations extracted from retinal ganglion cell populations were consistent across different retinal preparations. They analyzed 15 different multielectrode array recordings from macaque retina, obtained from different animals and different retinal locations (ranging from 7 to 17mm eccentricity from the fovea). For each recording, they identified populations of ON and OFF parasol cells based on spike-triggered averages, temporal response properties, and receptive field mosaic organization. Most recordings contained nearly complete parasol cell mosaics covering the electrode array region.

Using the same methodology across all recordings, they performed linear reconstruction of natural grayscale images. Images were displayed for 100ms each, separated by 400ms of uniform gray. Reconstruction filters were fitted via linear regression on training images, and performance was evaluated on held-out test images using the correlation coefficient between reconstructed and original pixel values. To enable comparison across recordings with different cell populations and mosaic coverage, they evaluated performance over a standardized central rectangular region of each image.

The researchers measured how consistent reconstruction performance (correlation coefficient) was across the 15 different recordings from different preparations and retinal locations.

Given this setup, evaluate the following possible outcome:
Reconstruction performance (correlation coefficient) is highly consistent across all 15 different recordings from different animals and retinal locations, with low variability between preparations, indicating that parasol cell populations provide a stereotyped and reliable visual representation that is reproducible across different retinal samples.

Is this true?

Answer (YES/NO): YES